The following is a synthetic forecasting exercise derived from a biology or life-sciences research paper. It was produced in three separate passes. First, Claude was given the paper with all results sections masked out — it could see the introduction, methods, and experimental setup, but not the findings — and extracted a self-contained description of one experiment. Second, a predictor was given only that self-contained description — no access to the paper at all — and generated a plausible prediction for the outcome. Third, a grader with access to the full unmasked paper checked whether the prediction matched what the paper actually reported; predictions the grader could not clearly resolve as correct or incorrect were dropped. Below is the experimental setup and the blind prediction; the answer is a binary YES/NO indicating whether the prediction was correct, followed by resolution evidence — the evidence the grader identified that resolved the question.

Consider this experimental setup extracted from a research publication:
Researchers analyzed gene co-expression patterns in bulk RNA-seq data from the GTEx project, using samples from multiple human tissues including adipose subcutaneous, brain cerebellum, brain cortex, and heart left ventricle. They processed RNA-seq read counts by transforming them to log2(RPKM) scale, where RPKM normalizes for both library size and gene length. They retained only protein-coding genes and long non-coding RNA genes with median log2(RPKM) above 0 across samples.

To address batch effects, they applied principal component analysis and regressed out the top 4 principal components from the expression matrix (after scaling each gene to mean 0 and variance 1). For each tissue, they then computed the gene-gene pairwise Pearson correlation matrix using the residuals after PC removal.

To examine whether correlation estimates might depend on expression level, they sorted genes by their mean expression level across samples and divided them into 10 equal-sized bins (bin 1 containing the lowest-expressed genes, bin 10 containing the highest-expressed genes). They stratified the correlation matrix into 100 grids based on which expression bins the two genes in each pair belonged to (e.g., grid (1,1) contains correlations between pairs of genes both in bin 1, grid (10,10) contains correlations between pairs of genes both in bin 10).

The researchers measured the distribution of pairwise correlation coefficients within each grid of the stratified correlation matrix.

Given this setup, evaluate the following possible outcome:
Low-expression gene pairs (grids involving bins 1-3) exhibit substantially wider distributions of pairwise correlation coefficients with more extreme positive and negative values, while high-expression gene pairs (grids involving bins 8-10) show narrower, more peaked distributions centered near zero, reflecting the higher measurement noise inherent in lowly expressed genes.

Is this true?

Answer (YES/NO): NO